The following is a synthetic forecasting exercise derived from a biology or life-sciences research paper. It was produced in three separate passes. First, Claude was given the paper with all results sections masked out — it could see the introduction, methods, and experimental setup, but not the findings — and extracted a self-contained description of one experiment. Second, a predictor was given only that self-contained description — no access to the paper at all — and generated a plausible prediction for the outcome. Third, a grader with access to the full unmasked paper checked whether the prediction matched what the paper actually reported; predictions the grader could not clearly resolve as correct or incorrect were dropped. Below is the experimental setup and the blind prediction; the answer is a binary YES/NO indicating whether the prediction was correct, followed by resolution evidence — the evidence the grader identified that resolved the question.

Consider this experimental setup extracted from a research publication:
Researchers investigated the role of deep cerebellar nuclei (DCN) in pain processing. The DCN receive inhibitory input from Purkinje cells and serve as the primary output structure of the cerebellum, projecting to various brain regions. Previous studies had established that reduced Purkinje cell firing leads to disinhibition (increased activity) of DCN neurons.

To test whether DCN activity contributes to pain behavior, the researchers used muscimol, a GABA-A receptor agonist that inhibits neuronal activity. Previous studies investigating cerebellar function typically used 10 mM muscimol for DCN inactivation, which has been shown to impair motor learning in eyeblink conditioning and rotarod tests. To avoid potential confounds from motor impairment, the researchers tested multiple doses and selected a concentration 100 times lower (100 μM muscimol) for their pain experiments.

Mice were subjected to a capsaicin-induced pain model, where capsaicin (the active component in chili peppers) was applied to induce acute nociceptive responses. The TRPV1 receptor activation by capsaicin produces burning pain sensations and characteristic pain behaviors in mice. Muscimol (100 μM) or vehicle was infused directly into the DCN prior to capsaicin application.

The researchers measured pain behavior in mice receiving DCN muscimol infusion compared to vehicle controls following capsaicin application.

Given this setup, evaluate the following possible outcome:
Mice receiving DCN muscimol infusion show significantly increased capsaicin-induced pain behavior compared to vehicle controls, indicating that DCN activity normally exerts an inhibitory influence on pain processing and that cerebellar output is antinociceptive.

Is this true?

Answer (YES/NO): NO